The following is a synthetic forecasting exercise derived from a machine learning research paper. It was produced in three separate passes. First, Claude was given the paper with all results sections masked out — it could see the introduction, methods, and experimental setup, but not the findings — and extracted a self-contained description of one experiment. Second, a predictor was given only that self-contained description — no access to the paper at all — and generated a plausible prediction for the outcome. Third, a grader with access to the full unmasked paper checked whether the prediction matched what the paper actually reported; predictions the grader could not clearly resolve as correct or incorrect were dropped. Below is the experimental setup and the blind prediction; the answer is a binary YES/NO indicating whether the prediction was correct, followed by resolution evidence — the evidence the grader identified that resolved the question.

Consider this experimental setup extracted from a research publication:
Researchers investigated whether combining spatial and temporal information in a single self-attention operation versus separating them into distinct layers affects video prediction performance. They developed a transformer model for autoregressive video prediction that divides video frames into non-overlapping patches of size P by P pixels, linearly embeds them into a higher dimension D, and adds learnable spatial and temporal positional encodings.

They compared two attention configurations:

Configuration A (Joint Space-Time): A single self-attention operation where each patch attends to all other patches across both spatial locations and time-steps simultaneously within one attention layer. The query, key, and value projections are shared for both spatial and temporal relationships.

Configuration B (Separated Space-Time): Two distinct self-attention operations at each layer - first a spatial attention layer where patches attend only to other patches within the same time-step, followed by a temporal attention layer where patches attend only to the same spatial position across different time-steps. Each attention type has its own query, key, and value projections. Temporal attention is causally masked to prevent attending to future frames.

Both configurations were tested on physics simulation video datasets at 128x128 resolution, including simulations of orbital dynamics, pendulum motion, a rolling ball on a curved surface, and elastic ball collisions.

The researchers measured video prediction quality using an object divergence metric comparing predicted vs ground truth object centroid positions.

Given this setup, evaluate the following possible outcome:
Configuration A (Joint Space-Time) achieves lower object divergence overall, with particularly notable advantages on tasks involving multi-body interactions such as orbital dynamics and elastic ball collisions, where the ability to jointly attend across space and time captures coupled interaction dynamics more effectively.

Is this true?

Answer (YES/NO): NO